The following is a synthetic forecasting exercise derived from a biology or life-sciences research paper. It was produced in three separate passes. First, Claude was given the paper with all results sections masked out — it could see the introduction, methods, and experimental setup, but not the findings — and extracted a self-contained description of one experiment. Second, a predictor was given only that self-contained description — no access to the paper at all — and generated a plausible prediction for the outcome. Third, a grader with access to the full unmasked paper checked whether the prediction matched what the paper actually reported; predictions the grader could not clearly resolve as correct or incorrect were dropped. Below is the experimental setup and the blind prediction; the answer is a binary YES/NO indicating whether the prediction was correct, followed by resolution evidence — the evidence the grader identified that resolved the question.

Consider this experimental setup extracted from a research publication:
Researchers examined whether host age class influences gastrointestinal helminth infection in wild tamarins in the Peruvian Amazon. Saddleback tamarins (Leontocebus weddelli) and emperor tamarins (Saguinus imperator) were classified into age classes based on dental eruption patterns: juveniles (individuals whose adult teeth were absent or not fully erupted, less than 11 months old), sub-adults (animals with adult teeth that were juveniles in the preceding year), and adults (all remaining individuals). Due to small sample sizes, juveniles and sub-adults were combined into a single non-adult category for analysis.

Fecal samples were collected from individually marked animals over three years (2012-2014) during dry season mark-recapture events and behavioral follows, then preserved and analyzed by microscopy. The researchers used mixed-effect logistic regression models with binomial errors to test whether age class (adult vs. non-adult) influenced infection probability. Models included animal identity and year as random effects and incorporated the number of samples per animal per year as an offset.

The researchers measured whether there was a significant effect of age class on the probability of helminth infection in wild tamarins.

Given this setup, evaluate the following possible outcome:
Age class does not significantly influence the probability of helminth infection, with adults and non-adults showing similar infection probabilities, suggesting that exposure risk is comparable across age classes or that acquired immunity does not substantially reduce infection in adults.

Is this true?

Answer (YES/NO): NO